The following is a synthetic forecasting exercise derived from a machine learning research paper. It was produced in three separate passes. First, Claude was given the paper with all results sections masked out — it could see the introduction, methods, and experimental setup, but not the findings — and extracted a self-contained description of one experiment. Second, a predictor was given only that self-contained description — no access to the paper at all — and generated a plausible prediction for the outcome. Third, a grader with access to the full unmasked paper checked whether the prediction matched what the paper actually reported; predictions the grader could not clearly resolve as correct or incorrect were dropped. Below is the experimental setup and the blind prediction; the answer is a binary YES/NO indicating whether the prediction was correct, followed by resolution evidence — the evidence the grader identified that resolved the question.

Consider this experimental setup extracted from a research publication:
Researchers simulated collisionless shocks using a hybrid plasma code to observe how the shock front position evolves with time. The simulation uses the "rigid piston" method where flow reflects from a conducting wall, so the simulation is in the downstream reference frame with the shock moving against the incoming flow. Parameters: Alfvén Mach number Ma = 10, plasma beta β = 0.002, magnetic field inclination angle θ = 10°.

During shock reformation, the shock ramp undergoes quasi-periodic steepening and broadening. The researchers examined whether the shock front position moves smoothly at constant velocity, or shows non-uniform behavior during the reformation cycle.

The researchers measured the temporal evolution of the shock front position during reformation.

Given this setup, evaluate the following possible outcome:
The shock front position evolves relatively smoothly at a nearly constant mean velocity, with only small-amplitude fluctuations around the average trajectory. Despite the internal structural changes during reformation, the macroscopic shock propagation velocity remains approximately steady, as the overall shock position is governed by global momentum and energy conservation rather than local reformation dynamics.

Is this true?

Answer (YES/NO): NO